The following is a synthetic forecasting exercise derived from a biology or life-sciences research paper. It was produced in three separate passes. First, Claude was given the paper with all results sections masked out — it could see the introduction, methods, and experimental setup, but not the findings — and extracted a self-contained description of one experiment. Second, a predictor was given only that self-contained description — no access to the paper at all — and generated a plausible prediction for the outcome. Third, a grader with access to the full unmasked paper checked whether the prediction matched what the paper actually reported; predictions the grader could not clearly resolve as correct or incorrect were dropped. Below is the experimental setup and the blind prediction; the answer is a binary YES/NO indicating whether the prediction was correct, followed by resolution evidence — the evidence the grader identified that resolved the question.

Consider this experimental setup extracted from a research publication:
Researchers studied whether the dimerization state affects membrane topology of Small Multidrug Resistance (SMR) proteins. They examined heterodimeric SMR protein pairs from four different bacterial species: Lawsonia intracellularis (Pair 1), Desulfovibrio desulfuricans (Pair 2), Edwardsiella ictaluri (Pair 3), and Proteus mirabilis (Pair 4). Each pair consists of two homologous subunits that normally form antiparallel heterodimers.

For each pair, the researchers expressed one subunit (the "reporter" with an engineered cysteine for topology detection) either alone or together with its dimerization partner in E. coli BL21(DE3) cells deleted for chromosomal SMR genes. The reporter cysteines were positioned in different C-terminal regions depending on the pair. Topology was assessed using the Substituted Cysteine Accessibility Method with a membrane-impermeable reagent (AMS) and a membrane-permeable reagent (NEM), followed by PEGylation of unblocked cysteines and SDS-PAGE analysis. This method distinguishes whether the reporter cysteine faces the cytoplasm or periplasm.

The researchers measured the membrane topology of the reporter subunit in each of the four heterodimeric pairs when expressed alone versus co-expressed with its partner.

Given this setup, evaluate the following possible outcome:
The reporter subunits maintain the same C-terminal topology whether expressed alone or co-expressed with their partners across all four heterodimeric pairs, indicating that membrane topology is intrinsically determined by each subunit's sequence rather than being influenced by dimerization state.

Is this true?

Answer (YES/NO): YES